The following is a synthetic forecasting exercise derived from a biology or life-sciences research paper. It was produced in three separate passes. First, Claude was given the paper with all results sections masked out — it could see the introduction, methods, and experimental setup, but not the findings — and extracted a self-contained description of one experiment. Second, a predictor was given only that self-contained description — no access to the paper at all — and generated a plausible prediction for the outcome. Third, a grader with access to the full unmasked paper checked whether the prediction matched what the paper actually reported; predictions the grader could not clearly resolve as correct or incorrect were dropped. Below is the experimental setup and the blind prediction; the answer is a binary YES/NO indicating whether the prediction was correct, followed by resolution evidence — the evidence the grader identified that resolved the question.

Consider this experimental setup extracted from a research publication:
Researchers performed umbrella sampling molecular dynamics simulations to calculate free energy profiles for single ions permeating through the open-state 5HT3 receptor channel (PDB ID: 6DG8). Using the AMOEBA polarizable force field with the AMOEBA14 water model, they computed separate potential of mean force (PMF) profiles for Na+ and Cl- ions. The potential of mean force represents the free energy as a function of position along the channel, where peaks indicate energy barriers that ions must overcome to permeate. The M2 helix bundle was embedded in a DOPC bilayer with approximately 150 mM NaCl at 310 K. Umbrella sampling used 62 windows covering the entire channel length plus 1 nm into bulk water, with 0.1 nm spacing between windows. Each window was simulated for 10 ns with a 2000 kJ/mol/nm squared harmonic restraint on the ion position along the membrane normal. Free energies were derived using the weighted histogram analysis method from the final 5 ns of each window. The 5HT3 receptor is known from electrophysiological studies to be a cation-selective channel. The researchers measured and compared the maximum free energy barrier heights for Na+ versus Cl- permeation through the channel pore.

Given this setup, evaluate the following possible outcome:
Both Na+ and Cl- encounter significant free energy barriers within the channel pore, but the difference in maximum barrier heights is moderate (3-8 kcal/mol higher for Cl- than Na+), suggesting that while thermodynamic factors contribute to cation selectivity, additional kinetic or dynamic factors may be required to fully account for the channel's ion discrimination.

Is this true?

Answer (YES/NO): NO